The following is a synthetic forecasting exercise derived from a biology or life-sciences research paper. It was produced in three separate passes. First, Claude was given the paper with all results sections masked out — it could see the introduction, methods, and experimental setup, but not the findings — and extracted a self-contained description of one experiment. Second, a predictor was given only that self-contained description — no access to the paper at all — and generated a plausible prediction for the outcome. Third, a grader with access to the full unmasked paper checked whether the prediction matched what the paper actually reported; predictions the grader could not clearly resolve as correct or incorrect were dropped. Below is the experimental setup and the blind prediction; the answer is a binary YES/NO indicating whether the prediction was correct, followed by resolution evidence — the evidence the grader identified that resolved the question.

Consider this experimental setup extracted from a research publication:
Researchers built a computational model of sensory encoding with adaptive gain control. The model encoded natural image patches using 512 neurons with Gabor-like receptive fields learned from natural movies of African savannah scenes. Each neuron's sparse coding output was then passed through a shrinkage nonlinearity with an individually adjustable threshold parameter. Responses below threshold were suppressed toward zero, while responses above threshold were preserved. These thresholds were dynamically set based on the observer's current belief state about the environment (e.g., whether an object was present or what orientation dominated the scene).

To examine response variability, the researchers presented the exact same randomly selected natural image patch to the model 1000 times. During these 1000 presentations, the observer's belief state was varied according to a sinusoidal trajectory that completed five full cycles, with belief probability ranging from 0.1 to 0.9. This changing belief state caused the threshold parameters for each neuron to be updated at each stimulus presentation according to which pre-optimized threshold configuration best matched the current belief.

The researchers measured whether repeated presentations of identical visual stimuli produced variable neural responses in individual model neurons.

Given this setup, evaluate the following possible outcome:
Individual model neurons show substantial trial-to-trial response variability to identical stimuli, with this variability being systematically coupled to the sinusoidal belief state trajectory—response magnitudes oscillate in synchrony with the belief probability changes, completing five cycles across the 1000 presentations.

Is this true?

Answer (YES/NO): YES